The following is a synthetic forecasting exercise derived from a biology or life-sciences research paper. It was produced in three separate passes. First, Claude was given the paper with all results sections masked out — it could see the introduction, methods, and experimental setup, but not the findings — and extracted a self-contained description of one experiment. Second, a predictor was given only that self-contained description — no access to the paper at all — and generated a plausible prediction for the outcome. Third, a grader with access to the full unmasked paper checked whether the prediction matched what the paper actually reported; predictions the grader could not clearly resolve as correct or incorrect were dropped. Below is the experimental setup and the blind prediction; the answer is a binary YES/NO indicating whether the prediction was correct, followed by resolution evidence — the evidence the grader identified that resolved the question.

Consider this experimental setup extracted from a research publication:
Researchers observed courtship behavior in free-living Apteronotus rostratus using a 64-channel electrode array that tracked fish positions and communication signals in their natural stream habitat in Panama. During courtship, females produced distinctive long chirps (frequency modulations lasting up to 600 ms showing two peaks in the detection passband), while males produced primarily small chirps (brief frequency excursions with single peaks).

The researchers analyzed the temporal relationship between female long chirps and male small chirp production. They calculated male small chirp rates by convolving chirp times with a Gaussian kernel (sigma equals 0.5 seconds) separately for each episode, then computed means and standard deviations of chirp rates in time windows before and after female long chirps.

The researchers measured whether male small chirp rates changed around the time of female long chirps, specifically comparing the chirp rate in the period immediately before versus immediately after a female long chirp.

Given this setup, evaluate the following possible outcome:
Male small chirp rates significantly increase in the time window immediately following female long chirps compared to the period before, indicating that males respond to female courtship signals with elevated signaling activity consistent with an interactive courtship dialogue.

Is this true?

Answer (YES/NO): NO